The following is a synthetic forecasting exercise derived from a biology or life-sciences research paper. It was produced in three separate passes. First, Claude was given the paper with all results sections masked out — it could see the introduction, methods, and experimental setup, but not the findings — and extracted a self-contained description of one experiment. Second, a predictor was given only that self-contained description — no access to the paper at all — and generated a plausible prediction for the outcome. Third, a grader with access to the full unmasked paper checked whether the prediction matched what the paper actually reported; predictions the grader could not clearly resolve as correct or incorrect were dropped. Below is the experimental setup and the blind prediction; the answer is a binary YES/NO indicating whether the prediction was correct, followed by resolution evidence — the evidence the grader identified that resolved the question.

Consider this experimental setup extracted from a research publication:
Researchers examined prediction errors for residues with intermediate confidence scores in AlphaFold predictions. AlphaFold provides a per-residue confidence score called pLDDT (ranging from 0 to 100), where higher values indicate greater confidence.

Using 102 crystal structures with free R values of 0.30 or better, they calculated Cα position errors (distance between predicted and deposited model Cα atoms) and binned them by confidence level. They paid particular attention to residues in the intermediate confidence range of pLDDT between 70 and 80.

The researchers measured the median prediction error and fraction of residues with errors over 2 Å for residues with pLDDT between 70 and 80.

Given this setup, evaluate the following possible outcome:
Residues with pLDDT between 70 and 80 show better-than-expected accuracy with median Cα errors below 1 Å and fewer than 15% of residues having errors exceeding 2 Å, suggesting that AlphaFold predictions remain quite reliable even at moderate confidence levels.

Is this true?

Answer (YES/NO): NO